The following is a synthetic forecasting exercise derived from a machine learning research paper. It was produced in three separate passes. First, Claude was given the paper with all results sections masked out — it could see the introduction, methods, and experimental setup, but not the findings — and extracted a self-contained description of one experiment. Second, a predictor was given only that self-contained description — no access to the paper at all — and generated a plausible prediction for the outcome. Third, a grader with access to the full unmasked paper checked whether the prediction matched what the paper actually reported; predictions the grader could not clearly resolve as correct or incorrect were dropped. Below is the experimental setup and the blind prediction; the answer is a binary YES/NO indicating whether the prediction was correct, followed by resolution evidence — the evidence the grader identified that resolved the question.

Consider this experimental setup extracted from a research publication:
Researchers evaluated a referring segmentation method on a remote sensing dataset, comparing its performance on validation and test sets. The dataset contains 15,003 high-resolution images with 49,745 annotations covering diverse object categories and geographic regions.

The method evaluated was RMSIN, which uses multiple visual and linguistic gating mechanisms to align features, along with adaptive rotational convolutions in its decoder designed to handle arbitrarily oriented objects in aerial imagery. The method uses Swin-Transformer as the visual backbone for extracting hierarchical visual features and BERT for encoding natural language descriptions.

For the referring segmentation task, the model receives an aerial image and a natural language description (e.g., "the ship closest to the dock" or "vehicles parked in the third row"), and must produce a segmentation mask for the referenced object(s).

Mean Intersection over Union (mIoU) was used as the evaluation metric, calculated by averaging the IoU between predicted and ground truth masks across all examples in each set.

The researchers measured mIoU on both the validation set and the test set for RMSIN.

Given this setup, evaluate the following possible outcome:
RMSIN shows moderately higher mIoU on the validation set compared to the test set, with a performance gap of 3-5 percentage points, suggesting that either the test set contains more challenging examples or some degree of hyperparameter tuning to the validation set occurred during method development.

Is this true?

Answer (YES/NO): NO